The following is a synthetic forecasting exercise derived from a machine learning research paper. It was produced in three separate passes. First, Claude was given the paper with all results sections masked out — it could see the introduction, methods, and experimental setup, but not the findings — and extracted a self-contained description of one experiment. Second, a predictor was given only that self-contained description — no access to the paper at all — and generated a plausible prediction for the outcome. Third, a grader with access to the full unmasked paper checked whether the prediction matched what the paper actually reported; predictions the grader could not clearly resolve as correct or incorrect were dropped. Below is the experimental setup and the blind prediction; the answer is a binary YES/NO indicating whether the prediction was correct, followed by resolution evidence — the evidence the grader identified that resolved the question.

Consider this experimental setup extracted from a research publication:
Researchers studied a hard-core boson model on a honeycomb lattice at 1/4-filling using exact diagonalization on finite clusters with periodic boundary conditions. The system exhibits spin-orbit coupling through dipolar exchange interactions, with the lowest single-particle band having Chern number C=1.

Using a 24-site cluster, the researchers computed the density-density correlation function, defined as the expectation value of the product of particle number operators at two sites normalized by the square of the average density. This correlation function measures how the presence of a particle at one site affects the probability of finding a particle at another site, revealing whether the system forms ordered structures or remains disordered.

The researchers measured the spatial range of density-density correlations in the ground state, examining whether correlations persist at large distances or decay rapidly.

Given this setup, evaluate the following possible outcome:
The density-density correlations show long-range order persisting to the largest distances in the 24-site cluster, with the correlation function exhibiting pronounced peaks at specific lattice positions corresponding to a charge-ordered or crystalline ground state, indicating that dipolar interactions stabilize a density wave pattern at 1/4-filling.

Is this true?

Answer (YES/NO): NO